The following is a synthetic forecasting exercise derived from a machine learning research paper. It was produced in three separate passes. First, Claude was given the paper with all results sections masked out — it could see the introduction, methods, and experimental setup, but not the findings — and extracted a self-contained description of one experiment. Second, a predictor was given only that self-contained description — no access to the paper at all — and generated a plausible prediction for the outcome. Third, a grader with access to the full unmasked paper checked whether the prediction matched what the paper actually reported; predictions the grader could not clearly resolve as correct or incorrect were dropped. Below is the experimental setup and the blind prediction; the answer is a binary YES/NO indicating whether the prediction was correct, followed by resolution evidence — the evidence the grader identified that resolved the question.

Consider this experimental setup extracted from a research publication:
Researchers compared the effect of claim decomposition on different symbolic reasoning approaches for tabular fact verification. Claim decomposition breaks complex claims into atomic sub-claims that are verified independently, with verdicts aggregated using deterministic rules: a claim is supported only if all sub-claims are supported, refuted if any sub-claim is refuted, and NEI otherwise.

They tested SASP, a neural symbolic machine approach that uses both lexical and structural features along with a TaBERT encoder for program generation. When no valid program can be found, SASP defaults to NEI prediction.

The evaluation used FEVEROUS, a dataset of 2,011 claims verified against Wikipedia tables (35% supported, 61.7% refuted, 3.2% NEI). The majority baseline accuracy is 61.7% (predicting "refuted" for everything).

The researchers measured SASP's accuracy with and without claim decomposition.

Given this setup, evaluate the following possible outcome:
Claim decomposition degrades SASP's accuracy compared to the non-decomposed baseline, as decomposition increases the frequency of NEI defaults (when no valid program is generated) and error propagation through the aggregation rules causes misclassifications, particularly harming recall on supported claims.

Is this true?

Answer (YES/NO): NO